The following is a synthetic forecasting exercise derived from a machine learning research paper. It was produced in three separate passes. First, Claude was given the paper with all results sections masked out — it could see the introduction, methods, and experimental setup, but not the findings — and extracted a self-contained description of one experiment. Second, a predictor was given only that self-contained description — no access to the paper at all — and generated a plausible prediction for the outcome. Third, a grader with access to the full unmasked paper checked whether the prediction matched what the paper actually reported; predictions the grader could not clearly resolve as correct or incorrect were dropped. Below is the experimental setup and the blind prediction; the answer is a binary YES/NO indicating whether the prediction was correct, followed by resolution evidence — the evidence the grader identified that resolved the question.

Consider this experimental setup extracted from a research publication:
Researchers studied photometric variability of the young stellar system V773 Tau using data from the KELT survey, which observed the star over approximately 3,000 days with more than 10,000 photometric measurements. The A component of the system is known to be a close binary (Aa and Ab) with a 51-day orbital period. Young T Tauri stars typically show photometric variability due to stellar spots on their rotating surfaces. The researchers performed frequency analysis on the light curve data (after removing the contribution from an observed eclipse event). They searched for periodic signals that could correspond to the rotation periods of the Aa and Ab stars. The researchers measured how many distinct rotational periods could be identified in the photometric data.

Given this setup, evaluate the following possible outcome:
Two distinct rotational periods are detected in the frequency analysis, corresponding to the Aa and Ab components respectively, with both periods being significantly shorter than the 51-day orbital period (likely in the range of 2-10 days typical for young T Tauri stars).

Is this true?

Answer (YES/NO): YES